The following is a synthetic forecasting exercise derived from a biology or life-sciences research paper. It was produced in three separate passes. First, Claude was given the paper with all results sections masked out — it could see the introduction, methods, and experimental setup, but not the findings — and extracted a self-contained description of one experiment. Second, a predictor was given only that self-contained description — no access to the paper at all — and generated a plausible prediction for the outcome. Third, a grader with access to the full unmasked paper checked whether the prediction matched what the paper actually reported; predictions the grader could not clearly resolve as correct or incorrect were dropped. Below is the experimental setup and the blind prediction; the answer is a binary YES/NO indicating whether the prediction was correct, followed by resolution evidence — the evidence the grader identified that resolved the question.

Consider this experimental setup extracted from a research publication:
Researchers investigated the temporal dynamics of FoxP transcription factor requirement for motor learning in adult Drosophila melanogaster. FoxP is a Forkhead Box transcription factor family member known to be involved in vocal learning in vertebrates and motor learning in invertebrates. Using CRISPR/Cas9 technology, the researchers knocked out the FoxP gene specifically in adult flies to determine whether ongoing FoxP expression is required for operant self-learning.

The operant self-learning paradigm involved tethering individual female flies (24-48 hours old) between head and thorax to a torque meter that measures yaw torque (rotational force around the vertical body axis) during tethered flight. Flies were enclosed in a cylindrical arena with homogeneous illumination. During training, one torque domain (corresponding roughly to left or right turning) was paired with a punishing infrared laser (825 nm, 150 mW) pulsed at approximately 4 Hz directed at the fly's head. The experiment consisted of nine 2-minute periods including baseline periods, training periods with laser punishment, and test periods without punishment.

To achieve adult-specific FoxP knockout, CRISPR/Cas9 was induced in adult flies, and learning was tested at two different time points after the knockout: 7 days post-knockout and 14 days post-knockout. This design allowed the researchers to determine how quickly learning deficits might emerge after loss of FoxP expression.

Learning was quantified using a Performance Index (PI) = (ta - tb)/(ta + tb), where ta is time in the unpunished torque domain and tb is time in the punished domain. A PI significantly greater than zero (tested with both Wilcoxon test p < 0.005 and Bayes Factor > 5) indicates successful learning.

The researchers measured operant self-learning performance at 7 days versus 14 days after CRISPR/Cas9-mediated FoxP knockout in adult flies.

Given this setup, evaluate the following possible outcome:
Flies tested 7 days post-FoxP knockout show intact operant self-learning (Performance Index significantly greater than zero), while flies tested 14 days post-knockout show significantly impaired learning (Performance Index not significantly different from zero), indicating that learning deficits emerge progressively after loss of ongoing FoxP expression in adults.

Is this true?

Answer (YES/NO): YES